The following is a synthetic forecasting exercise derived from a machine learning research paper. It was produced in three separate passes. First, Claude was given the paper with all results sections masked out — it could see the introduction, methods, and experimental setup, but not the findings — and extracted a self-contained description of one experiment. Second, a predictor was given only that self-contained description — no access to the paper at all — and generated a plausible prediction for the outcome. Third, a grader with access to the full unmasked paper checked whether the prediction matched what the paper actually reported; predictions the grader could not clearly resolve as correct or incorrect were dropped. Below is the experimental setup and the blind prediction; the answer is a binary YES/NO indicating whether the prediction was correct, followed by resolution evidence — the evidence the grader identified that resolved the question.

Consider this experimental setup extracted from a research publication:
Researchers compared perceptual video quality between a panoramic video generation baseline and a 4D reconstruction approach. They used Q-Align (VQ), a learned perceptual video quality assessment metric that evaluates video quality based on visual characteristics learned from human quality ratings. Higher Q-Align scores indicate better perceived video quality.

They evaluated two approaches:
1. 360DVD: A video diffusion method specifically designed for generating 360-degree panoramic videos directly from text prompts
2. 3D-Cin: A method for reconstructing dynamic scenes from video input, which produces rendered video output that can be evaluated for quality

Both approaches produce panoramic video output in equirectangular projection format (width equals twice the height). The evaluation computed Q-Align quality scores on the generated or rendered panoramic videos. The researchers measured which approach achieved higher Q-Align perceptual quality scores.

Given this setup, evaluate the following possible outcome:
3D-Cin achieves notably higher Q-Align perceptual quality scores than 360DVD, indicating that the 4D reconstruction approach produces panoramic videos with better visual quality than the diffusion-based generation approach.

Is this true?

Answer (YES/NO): NO